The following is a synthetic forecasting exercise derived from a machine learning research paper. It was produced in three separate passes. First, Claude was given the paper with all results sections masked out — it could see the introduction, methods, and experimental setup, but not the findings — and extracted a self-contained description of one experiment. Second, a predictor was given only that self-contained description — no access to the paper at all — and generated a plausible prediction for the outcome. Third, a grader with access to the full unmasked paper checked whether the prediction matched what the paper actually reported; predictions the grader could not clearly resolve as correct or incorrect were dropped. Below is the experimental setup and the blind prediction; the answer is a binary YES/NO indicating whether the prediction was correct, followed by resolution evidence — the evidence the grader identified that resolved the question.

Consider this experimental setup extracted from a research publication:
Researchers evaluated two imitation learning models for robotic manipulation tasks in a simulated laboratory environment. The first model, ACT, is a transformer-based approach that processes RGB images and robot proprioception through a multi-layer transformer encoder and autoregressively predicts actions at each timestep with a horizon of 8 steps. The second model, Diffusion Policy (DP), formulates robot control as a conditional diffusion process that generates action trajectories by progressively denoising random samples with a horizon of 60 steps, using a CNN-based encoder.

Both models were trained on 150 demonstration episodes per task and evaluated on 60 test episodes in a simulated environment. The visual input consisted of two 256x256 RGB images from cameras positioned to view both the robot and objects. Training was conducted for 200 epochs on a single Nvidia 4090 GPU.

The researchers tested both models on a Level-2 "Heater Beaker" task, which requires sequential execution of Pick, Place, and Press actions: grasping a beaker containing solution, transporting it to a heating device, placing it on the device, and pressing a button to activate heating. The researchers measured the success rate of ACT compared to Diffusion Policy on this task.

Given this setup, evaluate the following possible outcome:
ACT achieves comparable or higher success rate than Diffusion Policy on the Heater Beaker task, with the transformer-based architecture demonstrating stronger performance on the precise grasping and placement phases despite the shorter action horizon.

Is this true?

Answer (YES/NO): YES